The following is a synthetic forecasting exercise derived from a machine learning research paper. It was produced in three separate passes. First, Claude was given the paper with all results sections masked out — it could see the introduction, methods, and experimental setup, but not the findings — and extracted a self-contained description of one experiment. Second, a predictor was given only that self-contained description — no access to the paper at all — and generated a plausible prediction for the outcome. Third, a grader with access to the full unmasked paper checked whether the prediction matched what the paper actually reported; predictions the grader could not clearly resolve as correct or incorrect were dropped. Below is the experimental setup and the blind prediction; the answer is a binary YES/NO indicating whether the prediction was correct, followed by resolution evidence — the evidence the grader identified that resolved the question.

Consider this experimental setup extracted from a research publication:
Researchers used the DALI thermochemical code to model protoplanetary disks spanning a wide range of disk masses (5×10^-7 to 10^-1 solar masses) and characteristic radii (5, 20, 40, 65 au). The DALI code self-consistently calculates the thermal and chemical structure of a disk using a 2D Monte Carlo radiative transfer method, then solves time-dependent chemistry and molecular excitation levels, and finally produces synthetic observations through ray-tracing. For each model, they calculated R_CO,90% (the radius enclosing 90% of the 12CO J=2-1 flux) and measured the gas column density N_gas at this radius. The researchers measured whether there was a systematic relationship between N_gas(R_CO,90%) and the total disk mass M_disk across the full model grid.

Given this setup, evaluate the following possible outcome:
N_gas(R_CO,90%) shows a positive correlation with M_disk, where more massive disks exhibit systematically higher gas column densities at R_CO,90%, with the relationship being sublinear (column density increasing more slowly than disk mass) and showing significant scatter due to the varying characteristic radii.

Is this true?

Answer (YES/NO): NO